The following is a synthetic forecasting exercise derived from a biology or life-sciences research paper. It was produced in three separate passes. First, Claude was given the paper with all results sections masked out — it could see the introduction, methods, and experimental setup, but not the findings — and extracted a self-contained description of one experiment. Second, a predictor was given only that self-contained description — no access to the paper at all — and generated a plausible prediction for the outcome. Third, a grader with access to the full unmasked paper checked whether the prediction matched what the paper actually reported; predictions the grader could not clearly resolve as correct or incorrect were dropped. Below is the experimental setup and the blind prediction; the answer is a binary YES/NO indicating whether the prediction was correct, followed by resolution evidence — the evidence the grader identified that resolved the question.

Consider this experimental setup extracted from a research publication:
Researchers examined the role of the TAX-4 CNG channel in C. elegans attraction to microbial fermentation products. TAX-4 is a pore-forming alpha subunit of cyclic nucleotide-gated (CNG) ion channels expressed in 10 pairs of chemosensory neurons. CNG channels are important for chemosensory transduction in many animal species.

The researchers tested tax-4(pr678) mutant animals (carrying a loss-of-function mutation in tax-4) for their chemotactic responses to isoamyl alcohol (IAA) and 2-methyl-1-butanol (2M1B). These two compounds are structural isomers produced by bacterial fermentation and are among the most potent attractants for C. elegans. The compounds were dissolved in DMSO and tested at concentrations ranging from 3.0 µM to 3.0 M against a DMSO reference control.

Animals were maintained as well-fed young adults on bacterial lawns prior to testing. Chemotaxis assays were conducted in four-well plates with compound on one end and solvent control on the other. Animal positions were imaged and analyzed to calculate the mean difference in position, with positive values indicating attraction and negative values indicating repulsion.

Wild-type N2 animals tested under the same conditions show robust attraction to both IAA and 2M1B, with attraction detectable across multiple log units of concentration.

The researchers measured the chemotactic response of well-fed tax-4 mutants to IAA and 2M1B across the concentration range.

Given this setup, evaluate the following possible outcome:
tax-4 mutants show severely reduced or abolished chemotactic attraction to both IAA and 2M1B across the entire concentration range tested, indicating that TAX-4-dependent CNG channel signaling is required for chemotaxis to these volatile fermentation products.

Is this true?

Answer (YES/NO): YES